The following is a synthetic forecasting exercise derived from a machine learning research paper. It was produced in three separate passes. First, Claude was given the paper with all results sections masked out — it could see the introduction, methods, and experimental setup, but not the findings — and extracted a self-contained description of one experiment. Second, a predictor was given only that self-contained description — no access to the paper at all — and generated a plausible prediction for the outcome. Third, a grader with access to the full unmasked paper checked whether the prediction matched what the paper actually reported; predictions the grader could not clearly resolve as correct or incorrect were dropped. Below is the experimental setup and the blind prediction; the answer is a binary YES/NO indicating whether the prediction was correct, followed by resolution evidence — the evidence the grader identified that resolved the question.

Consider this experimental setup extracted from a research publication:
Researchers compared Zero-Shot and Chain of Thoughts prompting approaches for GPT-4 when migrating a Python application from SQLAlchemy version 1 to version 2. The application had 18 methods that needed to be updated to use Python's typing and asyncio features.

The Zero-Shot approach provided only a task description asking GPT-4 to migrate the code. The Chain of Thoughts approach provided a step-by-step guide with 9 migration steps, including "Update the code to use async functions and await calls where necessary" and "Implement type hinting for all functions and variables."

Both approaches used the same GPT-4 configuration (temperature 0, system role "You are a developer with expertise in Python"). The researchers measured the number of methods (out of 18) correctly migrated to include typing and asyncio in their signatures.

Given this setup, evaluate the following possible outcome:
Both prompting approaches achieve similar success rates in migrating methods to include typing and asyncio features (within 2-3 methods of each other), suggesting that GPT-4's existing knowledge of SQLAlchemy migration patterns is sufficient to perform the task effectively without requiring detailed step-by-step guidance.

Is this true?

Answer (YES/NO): YES